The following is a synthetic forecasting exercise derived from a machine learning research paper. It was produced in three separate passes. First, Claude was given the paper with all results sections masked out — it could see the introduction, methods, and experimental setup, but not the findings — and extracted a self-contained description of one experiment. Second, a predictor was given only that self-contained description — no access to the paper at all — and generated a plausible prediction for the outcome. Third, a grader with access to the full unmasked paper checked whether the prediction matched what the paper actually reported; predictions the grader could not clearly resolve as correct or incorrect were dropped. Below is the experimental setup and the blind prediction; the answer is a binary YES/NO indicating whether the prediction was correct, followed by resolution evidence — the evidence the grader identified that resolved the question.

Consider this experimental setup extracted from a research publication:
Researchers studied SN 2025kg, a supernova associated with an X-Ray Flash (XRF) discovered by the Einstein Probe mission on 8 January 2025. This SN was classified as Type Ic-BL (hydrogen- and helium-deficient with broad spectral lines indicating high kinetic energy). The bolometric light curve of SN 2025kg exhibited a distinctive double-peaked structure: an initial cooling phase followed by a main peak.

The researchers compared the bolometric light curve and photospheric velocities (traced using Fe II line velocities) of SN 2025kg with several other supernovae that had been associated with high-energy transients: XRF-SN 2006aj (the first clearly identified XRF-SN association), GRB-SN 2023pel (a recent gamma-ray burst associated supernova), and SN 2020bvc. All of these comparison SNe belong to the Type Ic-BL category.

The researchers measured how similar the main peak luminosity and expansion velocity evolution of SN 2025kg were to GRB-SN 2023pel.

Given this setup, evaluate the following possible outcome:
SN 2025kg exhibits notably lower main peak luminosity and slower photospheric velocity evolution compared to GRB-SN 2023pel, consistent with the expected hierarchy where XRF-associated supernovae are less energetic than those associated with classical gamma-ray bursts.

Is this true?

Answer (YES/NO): NO